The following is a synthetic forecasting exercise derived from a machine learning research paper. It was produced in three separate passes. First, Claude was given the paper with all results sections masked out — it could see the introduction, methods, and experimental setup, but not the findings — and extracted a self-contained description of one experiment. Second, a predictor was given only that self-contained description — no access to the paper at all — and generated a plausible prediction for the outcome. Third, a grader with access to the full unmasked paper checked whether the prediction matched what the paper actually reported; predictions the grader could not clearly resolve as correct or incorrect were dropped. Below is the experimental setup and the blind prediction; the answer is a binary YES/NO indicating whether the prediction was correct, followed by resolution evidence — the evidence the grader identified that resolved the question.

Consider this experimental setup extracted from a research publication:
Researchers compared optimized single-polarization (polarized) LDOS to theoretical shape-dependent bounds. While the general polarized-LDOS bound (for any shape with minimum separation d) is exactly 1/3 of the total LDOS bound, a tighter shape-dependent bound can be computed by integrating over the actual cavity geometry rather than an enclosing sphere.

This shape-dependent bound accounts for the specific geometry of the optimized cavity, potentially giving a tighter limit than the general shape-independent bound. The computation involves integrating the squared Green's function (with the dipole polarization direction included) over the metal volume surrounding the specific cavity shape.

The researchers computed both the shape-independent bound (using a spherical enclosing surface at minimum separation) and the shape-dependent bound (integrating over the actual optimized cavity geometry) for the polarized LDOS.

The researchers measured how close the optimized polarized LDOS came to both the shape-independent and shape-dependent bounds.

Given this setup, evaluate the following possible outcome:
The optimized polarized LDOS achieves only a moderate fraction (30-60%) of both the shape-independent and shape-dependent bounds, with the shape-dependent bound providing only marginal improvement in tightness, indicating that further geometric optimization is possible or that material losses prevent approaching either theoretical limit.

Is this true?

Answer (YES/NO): NO